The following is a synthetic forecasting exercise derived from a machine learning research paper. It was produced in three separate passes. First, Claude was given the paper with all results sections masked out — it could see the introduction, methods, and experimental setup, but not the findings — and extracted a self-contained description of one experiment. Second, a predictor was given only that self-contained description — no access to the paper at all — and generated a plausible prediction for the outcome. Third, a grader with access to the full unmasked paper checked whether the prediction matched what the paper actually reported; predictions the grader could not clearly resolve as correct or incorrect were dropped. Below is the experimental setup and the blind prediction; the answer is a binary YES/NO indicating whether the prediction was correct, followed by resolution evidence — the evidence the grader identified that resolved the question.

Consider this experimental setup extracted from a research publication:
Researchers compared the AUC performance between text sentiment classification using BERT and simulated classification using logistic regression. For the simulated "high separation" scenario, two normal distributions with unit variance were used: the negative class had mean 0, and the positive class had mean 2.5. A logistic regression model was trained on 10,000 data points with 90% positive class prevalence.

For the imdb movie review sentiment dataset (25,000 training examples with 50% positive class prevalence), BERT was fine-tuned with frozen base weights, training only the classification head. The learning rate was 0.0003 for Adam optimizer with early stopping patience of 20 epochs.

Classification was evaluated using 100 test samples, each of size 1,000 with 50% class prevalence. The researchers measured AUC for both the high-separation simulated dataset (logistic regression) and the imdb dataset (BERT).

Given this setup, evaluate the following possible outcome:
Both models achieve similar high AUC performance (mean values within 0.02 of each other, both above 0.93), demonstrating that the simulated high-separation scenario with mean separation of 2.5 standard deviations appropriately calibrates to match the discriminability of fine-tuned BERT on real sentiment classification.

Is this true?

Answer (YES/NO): YES